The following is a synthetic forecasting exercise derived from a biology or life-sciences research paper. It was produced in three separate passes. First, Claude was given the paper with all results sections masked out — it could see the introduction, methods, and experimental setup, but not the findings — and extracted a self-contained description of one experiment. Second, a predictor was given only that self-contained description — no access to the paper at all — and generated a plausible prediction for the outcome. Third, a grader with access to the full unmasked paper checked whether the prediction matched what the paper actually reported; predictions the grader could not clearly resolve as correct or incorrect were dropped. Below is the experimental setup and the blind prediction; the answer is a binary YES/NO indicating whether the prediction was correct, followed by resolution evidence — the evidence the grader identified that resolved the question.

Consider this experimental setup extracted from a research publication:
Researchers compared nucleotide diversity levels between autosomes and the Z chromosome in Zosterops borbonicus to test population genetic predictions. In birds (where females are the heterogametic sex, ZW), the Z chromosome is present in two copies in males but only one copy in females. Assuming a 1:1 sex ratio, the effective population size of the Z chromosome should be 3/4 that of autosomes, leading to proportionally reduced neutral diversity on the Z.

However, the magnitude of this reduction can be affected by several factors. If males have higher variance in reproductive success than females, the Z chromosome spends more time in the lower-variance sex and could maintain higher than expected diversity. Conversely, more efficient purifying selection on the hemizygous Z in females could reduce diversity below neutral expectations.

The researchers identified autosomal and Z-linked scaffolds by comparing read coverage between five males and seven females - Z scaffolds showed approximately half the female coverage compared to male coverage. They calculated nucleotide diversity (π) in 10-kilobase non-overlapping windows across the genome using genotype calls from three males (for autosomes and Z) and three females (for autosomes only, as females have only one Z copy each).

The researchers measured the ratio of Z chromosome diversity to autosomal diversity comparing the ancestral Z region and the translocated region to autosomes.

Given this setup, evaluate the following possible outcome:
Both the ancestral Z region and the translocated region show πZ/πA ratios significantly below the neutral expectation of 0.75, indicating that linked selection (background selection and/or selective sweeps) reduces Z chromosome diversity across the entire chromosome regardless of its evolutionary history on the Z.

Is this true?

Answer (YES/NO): NO